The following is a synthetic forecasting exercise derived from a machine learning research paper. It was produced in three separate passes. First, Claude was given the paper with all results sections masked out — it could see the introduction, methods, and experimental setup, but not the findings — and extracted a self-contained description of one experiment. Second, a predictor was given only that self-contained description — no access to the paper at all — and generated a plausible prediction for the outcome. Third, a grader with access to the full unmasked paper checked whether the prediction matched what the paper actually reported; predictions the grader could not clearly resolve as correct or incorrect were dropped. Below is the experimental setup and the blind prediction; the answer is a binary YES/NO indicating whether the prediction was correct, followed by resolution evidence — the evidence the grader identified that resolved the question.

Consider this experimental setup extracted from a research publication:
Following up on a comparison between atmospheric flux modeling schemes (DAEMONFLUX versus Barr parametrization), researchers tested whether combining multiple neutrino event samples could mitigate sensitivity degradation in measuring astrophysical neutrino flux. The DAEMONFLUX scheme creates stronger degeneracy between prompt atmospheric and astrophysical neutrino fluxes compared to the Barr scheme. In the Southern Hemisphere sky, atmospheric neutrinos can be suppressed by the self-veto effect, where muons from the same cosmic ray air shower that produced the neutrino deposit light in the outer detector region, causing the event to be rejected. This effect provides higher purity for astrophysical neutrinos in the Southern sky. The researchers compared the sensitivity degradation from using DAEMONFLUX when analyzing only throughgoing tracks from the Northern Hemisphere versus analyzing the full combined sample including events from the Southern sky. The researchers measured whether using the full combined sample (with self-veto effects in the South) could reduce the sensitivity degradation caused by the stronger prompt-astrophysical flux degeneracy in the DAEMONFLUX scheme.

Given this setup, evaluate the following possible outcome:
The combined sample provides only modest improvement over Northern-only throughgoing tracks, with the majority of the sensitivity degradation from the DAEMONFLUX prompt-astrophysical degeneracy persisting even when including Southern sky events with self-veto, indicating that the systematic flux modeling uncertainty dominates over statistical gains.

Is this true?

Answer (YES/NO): NO